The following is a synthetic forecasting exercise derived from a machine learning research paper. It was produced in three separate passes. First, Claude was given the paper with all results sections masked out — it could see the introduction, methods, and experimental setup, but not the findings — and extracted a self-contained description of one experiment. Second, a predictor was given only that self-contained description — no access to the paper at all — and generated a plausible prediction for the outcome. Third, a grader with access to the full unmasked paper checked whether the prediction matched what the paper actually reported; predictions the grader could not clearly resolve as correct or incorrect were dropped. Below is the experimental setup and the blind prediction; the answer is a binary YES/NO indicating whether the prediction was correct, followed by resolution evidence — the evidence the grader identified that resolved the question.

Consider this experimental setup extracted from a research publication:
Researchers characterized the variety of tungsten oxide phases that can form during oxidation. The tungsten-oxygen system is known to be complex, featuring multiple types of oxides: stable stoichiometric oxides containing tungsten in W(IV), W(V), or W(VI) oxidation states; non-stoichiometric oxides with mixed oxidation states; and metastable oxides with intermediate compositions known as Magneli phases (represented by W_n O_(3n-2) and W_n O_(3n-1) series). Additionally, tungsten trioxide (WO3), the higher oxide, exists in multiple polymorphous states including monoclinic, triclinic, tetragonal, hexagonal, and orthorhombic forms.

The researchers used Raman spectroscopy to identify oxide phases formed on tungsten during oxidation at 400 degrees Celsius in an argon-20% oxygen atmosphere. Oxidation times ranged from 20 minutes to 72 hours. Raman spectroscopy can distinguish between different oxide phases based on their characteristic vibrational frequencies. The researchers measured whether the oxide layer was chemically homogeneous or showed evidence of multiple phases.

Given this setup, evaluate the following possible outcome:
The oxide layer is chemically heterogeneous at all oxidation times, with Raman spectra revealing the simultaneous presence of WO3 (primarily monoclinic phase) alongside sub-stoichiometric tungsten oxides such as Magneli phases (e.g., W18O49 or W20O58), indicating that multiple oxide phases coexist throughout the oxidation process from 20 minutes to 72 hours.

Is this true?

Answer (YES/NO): NO